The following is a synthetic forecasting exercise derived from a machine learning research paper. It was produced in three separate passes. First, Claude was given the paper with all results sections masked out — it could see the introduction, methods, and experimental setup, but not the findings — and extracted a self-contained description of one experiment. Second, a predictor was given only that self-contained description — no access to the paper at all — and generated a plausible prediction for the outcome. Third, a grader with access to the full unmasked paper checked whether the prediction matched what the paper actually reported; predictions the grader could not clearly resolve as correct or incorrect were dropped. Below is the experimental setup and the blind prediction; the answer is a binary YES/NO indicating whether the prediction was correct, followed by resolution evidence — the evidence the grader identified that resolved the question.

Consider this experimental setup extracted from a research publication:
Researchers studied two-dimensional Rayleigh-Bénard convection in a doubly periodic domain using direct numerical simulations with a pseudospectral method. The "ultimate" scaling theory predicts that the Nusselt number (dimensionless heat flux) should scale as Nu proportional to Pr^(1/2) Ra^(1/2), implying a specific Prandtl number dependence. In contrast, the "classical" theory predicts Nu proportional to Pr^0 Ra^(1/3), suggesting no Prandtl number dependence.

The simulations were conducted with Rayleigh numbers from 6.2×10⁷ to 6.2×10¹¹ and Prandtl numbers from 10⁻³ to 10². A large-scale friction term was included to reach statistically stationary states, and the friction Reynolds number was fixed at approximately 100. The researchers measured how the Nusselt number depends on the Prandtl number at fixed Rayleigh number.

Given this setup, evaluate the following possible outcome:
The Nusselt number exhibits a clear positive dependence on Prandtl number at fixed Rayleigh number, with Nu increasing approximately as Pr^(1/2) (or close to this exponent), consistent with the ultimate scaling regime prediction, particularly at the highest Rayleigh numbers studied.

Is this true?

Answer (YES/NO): YES